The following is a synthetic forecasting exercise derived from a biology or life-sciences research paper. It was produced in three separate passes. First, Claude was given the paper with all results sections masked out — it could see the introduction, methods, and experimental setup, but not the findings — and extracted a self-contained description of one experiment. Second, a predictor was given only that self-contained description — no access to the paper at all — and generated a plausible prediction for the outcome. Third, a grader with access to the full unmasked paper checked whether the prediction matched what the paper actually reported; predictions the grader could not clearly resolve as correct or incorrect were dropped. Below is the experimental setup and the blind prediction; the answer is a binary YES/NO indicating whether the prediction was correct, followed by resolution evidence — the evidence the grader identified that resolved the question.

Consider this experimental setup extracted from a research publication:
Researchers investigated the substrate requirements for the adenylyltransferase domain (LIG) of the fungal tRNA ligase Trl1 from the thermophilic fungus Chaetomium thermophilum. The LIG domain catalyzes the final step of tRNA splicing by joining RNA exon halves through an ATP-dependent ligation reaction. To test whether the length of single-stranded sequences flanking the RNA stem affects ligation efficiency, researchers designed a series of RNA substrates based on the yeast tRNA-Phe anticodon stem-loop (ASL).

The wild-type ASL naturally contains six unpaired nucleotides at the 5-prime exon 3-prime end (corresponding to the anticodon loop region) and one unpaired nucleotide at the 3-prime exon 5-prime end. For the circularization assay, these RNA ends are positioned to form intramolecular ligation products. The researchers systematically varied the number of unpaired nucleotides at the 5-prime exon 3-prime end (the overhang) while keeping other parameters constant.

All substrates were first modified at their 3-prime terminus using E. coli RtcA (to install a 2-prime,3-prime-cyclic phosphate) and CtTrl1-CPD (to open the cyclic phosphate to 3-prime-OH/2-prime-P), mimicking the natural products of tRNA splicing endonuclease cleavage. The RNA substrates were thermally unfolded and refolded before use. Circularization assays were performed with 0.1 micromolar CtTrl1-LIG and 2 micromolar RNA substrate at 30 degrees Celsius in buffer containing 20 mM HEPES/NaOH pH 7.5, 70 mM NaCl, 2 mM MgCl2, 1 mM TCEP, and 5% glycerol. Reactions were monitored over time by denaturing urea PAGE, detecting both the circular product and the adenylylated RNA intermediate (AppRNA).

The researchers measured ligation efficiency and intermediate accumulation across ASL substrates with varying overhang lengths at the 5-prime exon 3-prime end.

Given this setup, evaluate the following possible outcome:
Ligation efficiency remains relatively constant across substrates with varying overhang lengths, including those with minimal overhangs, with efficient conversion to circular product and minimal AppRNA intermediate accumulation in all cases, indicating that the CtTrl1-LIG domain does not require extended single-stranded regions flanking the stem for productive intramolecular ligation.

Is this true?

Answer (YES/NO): NO